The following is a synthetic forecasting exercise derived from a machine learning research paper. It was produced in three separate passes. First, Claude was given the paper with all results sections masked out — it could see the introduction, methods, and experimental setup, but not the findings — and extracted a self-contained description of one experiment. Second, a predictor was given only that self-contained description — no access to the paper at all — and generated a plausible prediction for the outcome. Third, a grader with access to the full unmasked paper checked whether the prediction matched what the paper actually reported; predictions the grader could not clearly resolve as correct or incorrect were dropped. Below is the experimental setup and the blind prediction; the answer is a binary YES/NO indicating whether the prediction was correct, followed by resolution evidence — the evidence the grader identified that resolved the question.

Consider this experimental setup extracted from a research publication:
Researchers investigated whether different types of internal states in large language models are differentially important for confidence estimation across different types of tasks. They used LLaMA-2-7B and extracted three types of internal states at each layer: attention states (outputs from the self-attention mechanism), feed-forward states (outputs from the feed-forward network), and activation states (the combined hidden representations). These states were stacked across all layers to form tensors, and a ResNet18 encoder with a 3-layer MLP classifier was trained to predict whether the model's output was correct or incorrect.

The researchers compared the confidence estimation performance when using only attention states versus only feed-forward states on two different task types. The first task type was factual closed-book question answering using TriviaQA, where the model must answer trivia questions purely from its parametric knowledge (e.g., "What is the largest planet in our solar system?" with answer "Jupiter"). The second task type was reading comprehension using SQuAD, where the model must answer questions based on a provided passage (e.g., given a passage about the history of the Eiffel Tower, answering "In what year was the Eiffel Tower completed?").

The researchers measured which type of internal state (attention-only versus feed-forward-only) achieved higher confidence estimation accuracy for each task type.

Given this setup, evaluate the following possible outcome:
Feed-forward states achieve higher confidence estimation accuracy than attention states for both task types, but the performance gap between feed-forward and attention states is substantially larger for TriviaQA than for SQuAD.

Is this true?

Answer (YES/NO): NO